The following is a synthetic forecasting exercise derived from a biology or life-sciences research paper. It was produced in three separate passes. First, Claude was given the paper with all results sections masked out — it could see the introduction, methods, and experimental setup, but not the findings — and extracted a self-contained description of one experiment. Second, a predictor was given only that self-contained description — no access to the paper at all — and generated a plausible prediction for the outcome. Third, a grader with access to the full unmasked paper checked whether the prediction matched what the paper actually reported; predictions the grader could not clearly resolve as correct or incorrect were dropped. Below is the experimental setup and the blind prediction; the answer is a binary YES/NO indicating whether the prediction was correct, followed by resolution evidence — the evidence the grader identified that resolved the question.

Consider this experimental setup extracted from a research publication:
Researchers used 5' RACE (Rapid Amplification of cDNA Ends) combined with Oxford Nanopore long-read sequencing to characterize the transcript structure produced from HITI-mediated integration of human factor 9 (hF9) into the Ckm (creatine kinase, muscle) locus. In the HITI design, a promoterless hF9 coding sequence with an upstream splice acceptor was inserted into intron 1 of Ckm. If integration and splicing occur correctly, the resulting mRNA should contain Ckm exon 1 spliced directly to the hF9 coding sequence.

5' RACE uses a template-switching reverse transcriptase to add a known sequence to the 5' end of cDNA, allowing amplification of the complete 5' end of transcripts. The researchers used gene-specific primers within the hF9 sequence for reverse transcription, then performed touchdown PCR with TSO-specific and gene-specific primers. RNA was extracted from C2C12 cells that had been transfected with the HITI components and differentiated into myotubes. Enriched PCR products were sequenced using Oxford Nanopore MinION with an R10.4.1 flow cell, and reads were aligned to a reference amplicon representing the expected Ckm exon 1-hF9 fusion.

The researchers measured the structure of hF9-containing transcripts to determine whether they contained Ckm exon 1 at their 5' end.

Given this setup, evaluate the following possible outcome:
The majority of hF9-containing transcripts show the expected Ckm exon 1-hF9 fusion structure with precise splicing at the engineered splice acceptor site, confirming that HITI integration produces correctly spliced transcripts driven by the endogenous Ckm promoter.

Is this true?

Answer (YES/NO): NO